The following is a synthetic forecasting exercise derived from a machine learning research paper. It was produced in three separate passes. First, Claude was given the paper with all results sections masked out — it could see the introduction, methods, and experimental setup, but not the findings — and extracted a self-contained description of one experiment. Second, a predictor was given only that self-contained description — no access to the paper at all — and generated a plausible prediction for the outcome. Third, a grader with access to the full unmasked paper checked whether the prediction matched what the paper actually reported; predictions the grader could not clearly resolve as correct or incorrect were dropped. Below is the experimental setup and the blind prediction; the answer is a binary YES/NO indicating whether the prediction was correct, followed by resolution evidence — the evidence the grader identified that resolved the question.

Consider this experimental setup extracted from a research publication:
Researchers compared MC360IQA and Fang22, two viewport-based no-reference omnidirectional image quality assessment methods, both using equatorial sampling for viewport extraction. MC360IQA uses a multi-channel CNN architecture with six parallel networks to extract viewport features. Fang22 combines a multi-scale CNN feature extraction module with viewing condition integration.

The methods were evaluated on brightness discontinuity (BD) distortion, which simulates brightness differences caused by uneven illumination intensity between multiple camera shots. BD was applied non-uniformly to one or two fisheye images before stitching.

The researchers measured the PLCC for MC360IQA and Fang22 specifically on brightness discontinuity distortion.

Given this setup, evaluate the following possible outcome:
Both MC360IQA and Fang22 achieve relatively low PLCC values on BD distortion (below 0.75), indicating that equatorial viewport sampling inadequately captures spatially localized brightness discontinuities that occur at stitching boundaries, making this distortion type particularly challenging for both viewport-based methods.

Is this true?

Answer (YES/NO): NO